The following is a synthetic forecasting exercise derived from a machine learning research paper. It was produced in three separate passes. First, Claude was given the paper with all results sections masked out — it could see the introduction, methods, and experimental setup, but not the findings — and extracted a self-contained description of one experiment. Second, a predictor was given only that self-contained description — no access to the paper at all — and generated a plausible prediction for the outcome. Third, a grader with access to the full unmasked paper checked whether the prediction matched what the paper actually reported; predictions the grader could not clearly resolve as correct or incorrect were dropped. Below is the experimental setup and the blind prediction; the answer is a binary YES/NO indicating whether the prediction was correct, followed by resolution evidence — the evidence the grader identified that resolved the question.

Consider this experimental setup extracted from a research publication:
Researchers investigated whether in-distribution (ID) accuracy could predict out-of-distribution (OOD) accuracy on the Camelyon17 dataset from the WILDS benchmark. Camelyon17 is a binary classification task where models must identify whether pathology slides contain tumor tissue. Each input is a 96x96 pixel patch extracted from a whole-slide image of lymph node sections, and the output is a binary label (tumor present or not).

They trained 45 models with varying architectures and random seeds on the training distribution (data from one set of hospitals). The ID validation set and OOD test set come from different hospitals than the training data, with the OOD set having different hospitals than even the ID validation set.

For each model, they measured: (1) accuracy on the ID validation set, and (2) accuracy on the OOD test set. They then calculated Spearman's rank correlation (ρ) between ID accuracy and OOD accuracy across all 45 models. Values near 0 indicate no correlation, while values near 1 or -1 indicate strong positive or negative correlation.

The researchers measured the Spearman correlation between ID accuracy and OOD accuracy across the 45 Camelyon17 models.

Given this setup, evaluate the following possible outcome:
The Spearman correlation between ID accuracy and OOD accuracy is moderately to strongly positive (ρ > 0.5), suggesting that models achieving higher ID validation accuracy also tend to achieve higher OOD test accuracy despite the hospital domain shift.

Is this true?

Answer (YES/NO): NO